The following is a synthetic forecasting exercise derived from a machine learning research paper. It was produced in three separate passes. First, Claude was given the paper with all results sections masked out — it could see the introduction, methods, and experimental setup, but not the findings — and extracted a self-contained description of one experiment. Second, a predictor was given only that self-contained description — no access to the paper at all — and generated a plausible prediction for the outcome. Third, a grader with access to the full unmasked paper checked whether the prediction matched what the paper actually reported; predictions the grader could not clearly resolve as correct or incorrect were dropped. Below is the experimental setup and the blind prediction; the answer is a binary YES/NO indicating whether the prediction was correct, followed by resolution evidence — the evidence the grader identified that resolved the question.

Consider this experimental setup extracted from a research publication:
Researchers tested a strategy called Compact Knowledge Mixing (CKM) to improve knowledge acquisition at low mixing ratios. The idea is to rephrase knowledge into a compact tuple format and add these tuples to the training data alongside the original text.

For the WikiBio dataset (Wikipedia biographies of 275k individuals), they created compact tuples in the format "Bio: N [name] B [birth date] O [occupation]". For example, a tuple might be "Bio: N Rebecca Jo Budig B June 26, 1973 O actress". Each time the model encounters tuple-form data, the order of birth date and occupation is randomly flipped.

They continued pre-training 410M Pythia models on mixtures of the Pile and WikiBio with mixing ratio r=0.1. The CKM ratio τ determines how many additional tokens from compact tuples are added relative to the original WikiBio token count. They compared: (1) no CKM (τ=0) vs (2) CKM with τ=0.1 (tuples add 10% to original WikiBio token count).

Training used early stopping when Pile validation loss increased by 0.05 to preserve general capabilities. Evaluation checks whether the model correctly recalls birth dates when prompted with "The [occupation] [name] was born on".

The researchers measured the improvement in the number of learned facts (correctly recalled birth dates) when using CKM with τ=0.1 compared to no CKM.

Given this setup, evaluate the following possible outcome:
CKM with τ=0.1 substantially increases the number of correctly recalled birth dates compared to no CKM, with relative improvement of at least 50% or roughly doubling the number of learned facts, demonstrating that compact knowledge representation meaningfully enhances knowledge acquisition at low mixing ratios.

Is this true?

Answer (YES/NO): YES